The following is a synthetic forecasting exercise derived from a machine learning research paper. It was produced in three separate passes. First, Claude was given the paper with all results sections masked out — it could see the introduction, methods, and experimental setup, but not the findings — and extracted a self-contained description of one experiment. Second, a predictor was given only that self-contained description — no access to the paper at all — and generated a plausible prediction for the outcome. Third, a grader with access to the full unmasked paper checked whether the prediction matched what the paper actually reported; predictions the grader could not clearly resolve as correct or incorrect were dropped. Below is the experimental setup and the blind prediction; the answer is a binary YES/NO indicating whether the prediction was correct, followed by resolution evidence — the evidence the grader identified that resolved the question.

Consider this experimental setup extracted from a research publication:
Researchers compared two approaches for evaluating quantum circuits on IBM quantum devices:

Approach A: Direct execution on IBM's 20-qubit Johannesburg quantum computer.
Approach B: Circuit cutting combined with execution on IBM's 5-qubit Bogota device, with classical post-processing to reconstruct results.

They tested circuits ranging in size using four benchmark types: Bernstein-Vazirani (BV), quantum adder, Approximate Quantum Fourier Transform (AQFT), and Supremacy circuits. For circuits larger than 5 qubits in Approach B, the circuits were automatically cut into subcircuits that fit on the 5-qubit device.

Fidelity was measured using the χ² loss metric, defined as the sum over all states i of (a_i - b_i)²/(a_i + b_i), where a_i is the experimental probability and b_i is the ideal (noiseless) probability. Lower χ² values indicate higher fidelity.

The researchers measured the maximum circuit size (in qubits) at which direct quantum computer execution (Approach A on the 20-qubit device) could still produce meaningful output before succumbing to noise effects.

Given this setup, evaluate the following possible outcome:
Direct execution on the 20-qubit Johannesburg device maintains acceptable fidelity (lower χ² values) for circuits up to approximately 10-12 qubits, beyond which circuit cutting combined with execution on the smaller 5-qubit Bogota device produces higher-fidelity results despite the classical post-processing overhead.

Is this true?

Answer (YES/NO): NO